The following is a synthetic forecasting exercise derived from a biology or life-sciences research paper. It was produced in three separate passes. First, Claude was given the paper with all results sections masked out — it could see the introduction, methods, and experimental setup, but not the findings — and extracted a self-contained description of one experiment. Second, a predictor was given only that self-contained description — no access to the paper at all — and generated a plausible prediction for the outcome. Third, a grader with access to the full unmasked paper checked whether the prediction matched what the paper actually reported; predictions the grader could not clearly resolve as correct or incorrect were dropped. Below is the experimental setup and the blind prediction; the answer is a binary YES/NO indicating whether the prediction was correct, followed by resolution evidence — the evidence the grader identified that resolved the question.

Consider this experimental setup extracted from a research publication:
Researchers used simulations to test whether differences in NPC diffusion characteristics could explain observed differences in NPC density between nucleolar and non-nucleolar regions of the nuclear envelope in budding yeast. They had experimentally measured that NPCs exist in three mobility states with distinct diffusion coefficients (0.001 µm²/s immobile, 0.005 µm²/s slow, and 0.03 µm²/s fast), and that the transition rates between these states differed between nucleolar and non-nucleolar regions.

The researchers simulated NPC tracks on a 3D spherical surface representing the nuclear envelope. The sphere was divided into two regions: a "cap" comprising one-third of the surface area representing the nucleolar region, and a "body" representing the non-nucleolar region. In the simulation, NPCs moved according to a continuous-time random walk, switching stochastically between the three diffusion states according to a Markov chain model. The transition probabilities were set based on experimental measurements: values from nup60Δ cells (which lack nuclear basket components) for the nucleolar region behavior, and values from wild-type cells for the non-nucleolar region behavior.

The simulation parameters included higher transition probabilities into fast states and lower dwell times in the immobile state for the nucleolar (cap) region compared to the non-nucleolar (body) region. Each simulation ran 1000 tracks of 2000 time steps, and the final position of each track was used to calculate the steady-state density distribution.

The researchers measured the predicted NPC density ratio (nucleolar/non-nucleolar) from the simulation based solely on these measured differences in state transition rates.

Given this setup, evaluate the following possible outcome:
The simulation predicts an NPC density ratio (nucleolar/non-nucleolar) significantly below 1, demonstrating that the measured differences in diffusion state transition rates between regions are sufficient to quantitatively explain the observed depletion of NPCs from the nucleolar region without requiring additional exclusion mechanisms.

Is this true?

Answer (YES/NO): NO